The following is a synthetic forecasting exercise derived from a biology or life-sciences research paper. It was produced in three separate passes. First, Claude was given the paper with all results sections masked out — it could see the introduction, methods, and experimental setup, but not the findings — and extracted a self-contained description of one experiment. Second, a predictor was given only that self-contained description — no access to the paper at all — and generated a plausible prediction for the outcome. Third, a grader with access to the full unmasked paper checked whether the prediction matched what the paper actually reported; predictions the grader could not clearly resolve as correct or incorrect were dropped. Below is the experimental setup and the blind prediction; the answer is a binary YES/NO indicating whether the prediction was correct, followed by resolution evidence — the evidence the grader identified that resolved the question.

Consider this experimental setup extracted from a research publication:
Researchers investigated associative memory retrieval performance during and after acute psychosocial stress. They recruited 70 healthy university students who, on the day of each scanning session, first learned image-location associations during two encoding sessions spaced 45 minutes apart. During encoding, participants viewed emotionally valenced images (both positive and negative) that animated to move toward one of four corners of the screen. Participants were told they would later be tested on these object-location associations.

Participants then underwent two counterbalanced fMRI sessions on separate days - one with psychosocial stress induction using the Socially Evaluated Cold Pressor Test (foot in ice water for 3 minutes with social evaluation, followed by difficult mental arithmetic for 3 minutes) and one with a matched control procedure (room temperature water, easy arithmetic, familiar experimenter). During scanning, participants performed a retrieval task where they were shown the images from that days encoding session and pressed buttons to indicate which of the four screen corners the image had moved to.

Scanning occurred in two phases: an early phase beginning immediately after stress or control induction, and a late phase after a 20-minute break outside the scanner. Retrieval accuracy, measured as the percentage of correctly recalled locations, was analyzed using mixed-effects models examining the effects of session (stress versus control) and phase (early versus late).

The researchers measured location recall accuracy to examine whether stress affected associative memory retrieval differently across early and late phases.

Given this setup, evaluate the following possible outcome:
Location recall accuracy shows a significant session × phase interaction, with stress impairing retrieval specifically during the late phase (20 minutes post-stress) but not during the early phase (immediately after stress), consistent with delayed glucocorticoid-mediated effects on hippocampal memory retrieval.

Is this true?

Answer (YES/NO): NO